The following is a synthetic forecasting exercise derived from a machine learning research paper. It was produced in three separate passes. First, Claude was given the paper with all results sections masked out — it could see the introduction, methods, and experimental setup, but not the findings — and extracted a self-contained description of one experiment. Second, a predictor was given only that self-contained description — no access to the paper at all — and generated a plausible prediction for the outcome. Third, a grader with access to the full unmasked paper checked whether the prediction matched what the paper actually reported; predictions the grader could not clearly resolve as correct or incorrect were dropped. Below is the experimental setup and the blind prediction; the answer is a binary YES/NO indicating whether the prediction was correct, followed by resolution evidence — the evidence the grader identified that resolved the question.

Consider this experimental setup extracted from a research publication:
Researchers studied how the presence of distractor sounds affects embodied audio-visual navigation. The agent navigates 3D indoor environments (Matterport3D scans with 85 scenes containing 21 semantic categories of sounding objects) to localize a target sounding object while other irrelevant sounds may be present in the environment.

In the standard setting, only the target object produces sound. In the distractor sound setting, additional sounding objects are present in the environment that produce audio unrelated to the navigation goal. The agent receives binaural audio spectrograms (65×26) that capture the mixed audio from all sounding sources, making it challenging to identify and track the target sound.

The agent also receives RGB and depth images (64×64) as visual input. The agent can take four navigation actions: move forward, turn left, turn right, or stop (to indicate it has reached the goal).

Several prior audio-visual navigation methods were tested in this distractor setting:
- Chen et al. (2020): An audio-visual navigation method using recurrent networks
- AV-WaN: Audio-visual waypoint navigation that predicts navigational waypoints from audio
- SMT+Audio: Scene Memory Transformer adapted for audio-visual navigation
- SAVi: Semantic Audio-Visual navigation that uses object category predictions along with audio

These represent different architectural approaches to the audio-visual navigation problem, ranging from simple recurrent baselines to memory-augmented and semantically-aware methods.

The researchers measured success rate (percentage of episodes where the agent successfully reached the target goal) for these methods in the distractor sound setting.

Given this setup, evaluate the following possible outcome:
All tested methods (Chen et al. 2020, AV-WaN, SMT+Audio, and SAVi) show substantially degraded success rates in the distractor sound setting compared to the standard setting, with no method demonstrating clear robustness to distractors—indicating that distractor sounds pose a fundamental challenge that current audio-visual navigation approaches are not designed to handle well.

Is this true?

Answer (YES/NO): YES